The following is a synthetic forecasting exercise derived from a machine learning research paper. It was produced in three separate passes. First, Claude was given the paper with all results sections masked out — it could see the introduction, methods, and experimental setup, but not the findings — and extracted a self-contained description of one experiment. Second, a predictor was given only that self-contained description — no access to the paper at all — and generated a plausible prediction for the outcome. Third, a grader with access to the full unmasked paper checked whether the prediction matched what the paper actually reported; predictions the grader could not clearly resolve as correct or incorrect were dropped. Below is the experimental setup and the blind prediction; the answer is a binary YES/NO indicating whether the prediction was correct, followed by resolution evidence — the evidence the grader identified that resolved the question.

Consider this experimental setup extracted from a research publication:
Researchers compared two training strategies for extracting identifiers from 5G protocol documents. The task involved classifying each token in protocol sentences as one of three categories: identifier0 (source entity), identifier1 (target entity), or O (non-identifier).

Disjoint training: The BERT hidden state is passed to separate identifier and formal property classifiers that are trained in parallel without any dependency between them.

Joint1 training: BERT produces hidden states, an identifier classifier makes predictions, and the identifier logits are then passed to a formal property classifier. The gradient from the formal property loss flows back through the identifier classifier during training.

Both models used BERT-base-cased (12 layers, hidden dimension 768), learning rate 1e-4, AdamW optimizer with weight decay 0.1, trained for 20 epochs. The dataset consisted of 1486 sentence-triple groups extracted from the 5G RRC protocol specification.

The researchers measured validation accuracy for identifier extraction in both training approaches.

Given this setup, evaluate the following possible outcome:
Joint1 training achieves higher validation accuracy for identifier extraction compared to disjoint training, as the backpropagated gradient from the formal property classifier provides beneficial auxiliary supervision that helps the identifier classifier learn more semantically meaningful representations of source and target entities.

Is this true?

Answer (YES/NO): YES